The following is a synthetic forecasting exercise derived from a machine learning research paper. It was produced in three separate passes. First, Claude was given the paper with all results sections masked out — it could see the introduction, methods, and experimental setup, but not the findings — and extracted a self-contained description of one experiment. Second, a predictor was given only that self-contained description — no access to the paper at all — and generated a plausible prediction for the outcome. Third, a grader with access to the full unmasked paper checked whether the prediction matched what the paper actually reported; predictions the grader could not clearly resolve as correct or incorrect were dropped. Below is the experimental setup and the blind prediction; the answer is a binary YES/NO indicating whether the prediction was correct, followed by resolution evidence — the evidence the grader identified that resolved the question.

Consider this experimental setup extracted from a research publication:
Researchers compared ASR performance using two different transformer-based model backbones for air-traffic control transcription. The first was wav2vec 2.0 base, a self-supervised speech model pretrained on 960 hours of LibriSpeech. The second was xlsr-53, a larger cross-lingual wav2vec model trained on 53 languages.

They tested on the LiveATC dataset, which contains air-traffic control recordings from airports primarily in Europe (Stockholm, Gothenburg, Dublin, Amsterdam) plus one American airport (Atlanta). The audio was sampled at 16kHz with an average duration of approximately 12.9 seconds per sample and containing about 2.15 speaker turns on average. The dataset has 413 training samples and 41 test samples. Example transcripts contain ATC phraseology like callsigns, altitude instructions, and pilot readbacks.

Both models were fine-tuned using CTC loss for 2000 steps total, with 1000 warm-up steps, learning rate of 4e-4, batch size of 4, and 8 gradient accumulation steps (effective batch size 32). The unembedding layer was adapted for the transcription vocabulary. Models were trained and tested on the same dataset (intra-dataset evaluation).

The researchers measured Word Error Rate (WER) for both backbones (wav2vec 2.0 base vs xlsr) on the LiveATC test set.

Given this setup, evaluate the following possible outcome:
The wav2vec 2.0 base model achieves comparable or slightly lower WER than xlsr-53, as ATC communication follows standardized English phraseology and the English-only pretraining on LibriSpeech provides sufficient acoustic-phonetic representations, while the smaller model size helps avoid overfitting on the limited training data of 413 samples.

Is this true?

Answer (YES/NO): NO